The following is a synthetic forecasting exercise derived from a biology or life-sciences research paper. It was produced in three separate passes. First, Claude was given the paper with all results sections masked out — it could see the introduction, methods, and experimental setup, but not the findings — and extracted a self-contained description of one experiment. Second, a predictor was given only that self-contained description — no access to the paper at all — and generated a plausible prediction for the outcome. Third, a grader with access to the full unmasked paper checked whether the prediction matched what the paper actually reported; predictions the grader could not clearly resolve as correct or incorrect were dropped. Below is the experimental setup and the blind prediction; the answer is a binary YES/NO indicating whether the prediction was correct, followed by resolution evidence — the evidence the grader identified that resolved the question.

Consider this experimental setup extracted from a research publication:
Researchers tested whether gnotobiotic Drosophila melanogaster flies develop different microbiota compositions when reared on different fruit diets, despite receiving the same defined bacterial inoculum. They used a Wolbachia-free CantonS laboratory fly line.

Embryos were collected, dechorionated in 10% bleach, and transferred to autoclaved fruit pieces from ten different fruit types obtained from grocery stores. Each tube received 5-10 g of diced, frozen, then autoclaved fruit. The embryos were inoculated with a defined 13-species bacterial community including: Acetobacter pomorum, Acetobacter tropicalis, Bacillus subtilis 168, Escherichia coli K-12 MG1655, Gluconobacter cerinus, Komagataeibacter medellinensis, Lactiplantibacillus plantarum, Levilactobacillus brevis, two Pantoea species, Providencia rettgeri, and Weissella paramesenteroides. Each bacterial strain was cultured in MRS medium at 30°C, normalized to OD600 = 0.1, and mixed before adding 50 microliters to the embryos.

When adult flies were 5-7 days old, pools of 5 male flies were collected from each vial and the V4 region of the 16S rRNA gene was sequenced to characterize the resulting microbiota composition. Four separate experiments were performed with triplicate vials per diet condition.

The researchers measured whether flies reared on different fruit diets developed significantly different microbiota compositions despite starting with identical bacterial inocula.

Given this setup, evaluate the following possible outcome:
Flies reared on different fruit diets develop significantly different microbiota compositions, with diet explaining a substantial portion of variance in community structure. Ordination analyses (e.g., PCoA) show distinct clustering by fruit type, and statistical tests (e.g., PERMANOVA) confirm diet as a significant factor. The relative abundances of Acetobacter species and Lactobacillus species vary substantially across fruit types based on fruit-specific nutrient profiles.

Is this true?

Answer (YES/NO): NO